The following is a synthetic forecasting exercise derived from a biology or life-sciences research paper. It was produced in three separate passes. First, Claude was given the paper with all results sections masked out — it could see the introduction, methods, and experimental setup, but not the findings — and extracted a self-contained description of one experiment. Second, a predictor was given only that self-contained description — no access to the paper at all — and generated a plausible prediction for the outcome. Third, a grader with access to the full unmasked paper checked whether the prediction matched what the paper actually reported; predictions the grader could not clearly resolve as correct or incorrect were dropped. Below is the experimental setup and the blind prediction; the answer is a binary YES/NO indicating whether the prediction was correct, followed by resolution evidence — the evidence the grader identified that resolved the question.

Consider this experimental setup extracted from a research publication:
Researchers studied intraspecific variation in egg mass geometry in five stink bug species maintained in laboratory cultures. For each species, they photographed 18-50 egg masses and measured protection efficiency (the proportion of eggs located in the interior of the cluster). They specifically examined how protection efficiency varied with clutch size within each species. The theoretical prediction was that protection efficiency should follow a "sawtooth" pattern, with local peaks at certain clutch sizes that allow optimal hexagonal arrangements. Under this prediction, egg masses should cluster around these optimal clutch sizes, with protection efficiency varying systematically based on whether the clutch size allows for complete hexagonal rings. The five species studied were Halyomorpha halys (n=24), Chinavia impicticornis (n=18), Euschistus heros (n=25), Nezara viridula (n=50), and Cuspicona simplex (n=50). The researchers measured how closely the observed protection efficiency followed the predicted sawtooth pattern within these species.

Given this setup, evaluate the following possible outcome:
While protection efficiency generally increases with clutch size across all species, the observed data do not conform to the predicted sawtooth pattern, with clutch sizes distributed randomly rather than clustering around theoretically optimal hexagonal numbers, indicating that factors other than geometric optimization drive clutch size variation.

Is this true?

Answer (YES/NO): NO